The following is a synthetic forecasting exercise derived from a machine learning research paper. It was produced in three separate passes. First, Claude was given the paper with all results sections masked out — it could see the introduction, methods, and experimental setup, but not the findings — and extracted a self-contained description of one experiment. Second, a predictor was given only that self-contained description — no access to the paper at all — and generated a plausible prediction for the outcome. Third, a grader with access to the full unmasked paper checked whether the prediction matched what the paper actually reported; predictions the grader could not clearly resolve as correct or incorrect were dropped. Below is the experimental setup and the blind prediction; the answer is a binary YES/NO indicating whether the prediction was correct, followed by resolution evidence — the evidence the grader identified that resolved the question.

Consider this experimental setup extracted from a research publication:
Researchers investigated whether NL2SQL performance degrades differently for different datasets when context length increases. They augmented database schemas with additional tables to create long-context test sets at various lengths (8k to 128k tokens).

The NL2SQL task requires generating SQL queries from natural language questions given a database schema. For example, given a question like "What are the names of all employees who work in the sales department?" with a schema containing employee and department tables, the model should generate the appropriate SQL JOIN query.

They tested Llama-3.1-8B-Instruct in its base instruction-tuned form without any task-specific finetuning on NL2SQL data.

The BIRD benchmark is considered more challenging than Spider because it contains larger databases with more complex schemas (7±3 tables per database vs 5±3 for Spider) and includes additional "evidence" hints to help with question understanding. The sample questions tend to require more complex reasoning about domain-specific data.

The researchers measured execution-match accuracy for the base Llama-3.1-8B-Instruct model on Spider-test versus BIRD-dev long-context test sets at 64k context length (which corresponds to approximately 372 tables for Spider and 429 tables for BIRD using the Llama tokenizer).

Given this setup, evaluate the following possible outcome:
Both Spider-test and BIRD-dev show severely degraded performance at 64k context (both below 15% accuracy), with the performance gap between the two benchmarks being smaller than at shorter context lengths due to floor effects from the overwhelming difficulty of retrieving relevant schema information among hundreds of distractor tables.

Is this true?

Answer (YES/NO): NO